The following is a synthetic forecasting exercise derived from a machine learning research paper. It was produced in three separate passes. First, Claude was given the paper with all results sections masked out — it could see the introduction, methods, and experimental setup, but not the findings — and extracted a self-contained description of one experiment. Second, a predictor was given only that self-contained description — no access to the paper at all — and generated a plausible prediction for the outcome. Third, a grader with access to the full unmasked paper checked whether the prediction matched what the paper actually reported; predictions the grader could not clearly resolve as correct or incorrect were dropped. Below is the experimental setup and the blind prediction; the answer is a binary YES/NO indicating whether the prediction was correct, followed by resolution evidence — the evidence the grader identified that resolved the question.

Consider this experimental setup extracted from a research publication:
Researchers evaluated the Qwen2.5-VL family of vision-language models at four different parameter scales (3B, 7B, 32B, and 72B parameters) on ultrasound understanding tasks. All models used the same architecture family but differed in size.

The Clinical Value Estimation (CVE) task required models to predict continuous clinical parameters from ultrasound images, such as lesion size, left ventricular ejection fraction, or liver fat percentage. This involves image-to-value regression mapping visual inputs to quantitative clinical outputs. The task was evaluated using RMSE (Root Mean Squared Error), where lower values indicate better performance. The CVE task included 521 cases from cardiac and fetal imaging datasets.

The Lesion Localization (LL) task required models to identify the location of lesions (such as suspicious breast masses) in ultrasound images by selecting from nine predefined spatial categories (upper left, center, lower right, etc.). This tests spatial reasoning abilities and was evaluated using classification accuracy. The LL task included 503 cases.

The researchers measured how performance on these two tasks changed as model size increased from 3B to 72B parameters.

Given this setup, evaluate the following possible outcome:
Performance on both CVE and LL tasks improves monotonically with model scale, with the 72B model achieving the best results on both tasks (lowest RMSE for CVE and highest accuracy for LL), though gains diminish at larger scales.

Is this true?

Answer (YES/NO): NO